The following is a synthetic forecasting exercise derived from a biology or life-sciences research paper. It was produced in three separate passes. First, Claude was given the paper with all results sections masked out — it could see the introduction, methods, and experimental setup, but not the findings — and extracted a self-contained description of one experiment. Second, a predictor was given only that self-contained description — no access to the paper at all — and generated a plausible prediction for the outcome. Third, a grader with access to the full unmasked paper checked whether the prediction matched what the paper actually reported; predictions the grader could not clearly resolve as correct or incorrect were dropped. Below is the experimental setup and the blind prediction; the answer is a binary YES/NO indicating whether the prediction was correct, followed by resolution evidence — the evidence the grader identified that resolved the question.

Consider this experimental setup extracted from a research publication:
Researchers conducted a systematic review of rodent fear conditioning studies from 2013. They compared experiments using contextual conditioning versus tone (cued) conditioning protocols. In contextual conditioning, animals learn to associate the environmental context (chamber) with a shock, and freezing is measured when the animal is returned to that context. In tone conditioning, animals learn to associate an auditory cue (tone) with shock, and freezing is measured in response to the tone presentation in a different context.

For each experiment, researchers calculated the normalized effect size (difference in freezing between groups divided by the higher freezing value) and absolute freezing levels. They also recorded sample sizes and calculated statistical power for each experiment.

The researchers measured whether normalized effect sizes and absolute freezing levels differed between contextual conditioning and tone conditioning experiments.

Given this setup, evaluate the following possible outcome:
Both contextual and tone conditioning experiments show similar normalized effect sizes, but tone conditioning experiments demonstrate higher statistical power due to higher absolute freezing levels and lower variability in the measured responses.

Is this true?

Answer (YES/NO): NO